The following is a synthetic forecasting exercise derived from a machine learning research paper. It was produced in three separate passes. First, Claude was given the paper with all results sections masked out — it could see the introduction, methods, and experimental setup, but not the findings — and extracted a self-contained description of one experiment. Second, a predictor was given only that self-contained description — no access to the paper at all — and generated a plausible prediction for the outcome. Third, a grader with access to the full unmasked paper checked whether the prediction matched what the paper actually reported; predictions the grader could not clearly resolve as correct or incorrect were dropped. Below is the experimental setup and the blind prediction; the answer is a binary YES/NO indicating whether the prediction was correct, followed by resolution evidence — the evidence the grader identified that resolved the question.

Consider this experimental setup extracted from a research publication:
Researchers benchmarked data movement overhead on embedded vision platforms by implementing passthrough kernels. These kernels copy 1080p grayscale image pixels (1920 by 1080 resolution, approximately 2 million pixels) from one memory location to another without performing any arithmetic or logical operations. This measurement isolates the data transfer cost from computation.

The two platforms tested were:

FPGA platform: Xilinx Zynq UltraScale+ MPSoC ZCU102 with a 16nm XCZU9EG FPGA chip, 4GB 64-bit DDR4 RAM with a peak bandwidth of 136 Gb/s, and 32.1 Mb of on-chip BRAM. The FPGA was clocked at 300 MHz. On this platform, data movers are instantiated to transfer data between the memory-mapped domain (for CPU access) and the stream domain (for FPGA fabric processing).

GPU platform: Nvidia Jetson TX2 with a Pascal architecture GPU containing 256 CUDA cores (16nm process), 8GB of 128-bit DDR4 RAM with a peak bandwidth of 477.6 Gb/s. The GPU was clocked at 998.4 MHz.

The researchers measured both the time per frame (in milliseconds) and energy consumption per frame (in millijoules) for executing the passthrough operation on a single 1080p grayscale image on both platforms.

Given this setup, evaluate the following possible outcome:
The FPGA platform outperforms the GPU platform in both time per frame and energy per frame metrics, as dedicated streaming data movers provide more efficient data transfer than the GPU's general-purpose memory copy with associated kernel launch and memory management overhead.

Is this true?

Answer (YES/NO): NO